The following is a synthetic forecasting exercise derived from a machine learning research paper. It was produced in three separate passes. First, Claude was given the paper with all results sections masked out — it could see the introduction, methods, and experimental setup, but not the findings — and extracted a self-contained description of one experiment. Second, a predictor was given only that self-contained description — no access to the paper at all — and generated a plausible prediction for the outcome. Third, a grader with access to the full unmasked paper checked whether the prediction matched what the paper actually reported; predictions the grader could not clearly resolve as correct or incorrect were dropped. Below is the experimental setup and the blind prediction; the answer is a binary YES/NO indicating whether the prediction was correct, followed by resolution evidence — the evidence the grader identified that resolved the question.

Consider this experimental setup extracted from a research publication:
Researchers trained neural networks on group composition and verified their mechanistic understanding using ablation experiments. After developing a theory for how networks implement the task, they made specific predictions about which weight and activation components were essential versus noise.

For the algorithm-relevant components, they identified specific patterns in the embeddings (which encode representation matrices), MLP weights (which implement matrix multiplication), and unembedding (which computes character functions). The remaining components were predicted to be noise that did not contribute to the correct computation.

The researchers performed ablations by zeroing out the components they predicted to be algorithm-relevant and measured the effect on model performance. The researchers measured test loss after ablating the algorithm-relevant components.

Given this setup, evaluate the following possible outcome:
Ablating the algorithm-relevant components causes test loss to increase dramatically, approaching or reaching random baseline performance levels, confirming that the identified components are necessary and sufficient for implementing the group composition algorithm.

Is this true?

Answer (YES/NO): YES